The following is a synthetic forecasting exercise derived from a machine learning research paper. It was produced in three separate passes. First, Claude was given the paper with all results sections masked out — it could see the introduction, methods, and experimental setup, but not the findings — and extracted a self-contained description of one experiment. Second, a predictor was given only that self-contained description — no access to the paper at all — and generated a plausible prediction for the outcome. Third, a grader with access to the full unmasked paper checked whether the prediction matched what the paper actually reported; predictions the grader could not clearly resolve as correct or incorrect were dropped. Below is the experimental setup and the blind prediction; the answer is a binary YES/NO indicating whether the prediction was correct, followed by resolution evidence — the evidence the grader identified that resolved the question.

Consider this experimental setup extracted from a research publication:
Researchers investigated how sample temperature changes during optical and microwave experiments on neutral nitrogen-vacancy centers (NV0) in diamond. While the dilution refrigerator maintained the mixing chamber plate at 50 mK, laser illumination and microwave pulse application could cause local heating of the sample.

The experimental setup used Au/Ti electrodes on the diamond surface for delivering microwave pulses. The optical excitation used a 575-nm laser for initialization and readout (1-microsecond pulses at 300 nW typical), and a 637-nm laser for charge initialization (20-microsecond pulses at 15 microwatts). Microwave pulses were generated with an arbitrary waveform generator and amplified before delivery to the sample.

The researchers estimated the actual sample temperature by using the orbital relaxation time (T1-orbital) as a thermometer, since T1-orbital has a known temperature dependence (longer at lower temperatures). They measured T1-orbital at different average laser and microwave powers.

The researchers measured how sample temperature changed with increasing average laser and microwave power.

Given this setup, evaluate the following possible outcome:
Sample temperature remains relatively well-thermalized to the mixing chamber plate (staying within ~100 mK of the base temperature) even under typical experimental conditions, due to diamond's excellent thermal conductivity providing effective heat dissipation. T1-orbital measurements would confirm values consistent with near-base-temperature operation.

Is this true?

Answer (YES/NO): NO